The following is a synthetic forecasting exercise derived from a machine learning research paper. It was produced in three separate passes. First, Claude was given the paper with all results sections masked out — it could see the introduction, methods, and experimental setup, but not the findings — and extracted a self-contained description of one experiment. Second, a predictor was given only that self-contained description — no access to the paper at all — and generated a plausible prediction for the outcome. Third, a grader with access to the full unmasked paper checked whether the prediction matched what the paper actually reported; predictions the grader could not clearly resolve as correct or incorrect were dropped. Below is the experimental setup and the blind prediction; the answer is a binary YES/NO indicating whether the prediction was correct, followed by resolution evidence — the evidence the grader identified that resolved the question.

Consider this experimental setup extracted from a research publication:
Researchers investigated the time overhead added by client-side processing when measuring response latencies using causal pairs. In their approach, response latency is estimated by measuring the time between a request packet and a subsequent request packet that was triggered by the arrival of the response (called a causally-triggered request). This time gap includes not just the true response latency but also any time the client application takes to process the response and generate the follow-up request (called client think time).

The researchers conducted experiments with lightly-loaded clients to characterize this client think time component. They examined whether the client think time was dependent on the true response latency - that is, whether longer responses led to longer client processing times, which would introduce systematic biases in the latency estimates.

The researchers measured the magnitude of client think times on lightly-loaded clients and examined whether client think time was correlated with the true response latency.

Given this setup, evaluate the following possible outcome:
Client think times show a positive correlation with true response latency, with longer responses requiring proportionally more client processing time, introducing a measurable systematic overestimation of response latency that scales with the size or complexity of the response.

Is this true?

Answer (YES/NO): NO